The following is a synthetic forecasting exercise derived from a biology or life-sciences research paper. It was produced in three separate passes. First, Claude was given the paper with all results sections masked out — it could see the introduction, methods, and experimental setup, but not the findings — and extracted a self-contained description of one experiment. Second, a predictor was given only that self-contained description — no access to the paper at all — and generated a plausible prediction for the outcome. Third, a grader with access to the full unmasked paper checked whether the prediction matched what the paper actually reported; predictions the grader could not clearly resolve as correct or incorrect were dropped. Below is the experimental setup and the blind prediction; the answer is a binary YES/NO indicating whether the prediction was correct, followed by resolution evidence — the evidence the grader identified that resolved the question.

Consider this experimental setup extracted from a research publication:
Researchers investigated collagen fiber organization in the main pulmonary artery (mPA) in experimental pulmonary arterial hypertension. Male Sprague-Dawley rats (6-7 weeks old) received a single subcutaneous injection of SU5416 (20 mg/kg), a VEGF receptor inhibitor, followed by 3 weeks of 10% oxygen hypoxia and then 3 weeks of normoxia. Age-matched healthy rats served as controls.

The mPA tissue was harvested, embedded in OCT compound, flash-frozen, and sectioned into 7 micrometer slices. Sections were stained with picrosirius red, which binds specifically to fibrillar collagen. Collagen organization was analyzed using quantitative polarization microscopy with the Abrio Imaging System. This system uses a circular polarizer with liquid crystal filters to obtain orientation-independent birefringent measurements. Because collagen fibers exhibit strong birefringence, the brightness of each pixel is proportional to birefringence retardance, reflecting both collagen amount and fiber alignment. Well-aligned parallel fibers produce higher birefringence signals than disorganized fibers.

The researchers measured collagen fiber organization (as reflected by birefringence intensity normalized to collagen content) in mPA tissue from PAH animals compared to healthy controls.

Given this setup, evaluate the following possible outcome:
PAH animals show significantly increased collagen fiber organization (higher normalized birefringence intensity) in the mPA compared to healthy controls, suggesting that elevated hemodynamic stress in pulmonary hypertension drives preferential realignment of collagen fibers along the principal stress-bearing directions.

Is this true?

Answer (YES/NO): YES